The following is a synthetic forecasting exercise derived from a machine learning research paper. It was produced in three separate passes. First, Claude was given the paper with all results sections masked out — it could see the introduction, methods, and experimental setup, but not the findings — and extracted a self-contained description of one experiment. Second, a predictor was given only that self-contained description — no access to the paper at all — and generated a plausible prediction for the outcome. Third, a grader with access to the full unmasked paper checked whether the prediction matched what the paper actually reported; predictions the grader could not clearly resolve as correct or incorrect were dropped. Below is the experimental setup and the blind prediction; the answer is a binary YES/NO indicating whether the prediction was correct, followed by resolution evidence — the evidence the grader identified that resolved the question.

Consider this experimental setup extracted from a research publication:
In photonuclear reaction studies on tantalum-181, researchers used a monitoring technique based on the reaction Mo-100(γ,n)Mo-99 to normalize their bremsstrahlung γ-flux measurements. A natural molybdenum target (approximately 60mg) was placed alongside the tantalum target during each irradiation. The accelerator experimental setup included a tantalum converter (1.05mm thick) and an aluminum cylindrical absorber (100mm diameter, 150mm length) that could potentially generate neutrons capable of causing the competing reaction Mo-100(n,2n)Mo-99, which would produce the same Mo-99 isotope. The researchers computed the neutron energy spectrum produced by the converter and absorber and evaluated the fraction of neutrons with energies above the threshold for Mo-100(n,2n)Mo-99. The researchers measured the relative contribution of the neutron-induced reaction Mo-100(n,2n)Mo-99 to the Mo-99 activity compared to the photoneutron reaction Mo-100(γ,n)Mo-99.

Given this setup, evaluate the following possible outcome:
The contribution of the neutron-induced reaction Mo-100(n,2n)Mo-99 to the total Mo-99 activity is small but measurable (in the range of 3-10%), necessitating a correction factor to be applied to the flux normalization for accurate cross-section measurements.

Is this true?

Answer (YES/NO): NO